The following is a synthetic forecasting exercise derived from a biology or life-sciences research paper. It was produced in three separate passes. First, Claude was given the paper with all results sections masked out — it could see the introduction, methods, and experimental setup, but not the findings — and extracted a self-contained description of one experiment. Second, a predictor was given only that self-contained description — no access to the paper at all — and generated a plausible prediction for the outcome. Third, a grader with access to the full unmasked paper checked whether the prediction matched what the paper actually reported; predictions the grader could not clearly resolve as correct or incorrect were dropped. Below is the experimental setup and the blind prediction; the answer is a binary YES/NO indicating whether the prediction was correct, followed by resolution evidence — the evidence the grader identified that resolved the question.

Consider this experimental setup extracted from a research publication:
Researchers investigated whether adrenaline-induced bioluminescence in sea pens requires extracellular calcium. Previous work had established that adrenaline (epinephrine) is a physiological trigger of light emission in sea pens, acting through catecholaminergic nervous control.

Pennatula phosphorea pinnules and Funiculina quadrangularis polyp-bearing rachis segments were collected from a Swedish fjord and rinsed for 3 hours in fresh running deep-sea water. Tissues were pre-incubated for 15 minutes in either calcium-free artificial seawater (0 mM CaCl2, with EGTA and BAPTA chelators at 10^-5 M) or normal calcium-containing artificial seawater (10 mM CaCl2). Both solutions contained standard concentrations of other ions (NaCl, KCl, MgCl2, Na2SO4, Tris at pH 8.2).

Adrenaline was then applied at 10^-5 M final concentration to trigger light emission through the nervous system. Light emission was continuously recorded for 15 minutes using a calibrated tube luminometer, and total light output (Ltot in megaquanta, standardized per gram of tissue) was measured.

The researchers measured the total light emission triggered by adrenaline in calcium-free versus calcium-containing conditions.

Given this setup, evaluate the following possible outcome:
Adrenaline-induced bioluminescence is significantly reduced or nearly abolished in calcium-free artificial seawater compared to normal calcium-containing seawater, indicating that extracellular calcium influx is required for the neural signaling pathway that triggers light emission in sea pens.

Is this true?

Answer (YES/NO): YES